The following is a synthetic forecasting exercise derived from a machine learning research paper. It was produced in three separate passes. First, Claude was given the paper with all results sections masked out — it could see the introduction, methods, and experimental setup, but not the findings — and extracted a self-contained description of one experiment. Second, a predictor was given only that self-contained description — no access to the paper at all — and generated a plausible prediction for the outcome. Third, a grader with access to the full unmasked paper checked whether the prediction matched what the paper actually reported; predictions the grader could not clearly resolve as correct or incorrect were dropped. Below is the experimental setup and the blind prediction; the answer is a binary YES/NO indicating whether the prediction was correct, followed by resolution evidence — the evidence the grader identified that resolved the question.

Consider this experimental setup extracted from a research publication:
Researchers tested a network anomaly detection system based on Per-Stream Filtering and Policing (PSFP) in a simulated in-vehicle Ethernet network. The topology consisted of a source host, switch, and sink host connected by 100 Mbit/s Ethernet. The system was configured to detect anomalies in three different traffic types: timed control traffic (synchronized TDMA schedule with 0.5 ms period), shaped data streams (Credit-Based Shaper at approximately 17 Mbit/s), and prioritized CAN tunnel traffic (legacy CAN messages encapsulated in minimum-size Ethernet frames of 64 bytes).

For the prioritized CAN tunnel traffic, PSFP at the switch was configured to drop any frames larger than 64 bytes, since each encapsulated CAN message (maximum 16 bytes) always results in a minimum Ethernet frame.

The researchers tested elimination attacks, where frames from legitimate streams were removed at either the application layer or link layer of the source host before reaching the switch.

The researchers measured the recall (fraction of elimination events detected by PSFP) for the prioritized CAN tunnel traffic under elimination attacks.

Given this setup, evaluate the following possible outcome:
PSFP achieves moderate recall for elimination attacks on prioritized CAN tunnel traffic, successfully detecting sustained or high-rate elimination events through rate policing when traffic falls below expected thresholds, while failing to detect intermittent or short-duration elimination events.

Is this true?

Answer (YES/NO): NO